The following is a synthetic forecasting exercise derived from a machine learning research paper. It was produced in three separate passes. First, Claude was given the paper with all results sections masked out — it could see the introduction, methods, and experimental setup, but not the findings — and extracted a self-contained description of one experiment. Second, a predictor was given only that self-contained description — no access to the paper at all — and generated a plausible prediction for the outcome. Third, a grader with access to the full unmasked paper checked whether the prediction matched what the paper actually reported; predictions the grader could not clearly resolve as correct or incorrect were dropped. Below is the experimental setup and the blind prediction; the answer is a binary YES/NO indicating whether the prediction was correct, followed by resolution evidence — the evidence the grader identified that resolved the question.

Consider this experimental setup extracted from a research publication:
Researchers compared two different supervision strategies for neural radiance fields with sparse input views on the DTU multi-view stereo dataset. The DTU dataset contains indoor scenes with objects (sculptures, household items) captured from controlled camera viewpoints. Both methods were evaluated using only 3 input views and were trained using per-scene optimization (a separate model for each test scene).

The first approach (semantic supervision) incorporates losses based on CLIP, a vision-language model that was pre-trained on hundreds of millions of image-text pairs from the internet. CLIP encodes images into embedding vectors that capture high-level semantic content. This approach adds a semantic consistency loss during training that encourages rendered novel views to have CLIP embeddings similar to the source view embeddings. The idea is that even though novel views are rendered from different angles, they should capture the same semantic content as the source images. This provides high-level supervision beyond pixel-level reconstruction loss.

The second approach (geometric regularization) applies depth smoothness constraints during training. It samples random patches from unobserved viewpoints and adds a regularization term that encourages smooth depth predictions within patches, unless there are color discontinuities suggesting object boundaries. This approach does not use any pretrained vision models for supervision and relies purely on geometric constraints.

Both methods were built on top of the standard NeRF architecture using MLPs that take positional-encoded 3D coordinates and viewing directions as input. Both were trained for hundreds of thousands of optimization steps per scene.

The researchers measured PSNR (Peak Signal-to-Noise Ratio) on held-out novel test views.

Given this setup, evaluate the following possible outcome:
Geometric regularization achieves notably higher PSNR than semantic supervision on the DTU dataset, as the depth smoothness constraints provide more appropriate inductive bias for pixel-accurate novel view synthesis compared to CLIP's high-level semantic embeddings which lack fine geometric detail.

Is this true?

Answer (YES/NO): YES